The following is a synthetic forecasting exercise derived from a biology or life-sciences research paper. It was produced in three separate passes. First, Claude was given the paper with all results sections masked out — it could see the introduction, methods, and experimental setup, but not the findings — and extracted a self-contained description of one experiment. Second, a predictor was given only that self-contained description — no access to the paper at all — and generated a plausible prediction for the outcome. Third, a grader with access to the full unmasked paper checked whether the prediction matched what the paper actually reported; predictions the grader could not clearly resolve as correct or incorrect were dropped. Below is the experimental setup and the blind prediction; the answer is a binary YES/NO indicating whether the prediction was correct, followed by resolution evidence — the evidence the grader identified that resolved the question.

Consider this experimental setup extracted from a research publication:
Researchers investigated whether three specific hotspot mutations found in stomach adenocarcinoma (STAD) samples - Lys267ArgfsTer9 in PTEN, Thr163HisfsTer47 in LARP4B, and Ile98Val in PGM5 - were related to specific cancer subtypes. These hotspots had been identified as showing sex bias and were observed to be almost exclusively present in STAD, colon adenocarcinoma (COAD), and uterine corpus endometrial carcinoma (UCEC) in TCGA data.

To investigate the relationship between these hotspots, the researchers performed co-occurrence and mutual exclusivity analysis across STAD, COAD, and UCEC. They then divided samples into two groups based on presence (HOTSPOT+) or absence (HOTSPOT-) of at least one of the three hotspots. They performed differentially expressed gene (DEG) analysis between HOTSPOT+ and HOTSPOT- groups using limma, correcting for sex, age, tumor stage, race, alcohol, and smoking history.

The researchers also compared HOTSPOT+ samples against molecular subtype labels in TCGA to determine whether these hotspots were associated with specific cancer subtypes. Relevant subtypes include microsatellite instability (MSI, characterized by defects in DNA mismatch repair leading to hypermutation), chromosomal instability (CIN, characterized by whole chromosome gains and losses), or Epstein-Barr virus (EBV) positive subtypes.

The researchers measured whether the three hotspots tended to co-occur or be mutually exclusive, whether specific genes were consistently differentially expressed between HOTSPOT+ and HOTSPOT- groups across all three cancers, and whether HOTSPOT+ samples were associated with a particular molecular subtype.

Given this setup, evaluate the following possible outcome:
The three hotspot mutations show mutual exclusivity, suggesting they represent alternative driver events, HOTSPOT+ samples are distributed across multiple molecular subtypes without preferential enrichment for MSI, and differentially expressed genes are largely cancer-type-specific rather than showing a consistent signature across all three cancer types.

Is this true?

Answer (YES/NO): NO